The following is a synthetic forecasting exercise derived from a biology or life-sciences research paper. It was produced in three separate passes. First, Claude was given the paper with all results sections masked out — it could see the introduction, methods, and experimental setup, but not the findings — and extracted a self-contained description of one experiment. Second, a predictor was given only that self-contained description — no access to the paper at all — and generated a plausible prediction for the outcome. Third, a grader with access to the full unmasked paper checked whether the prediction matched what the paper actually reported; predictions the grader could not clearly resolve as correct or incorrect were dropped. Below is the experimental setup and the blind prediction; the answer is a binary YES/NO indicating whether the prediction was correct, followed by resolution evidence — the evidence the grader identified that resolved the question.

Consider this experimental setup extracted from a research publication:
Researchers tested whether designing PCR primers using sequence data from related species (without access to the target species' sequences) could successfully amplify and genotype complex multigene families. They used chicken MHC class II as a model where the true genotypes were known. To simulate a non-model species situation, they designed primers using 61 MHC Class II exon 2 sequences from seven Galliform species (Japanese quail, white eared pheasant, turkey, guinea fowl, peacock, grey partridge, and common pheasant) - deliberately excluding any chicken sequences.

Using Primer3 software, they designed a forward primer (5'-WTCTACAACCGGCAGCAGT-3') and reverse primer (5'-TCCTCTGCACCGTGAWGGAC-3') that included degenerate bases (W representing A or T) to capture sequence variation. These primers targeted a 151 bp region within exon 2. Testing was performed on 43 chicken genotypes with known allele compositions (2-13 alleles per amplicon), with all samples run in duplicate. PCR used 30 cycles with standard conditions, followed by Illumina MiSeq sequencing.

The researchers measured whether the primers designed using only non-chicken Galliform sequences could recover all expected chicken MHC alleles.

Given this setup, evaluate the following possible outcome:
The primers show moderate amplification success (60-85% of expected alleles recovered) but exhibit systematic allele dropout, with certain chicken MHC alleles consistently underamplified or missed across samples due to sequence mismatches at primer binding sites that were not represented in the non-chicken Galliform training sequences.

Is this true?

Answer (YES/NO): YES